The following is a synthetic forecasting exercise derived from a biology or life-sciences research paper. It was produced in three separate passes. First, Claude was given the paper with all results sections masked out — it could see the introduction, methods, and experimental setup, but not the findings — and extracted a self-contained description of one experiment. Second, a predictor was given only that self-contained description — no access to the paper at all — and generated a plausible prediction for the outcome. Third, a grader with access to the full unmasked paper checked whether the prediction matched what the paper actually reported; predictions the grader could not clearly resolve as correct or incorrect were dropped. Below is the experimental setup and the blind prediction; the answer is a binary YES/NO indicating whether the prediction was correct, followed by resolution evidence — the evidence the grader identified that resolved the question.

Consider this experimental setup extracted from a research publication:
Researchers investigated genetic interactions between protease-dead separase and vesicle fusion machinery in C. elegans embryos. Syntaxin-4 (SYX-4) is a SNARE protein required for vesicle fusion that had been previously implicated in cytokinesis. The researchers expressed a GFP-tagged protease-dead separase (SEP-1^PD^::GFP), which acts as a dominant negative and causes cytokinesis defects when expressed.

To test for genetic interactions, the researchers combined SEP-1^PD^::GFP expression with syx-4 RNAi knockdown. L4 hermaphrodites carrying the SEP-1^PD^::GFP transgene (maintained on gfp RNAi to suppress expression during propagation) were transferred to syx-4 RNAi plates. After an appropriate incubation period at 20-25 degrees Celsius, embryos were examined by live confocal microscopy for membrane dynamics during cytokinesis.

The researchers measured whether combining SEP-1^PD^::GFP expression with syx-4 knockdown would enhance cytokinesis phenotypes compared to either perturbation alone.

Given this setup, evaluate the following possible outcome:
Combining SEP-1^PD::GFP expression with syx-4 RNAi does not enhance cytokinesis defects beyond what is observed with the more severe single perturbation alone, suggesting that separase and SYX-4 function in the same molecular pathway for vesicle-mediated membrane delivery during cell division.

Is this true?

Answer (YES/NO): NO